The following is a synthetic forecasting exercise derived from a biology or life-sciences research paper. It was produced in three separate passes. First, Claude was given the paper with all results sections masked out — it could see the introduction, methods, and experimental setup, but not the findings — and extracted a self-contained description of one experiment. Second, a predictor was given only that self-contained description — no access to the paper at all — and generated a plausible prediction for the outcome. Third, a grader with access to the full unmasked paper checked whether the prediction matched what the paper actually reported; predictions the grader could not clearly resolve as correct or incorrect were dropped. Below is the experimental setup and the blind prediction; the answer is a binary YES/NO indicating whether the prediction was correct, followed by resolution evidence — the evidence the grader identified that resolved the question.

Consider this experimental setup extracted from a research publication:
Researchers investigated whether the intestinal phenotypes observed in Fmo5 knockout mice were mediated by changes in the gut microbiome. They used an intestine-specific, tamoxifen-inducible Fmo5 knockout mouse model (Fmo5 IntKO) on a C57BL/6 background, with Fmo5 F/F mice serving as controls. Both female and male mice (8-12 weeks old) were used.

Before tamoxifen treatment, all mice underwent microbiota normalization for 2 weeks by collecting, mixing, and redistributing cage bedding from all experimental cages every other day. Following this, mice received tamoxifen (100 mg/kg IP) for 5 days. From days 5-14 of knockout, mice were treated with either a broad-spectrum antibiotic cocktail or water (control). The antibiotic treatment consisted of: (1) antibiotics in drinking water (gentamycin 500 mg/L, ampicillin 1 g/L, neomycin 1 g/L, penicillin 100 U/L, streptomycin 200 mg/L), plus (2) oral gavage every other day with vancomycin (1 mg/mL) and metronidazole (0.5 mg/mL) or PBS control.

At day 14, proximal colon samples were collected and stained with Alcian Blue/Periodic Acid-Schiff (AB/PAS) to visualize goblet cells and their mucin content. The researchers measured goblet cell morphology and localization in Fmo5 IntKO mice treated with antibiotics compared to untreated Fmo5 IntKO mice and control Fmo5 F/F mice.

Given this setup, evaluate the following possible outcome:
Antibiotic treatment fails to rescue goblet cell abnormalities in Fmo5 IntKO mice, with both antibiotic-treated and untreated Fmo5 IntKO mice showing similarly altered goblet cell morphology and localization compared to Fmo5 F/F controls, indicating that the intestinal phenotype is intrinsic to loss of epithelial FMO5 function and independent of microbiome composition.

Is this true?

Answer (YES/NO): YES